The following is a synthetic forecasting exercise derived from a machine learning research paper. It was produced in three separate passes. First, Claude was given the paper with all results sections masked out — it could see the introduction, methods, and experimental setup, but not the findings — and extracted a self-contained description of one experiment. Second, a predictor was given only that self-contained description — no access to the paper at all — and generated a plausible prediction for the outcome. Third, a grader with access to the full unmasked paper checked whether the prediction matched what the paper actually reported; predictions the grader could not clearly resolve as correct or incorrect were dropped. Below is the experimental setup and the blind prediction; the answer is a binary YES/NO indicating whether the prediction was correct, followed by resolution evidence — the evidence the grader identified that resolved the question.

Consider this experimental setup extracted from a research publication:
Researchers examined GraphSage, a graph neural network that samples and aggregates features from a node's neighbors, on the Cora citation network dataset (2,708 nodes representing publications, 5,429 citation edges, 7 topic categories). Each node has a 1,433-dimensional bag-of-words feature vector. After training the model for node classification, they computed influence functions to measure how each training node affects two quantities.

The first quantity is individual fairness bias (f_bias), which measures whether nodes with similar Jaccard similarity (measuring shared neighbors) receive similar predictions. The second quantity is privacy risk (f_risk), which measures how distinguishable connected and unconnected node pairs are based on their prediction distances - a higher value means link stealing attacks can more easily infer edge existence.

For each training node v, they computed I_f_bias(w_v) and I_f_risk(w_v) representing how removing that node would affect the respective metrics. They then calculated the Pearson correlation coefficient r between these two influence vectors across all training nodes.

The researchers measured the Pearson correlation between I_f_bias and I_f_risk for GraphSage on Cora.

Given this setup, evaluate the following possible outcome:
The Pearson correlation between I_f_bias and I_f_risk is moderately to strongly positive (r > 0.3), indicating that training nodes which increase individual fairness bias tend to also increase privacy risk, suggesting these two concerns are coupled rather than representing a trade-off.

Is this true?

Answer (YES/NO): YES